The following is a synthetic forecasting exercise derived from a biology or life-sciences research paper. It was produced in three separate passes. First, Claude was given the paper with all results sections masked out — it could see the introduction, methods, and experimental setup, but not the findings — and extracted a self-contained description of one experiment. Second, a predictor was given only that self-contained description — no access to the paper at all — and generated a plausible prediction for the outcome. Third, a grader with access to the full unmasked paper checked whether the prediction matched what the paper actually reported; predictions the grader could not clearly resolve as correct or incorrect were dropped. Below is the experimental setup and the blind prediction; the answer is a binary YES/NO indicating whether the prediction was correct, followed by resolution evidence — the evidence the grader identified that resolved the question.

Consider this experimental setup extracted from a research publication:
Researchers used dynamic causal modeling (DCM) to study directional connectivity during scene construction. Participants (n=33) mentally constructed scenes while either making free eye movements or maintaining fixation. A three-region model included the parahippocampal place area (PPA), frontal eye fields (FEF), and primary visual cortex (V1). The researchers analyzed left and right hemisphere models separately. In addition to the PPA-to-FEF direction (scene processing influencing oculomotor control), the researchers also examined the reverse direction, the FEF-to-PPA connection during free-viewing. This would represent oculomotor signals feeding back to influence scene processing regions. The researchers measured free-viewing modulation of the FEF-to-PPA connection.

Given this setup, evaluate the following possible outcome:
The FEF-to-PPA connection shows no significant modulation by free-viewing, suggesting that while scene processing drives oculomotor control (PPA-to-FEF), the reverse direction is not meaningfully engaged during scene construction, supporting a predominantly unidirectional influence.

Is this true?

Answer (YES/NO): NO